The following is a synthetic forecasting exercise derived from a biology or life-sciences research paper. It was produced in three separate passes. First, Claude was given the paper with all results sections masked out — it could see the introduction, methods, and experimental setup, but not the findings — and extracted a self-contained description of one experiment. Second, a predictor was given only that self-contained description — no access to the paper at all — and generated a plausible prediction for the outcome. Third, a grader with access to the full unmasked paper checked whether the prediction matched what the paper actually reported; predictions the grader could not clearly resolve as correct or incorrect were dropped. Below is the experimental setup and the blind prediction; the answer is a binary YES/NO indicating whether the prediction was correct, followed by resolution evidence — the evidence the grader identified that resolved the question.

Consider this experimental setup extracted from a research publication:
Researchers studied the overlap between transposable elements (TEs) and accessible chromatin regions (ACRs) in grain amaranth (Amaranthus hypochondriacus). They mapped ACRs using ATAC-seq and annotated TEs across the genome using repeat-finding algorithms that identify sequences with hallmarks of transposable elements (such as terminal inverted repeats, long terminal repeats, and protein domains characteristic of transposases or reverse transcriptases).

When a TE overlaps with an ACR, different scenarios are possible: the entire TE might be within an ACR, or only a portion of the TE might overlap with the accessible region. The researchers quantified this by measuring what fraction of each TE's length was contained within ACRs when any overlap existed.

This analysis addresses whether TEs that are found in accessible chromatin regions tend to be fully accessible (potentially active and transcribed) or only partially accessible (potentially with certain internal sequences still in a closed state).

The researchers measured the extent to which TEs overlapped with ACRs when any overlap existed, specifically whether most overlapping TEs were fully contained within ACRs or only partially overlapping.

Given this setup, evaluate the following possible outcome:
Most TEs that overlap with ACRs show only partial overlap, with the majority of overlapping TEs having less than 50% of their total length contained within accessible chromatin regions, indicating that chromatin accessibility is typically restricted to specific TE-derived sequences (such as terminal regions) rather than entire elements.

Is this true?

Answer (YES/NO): YES